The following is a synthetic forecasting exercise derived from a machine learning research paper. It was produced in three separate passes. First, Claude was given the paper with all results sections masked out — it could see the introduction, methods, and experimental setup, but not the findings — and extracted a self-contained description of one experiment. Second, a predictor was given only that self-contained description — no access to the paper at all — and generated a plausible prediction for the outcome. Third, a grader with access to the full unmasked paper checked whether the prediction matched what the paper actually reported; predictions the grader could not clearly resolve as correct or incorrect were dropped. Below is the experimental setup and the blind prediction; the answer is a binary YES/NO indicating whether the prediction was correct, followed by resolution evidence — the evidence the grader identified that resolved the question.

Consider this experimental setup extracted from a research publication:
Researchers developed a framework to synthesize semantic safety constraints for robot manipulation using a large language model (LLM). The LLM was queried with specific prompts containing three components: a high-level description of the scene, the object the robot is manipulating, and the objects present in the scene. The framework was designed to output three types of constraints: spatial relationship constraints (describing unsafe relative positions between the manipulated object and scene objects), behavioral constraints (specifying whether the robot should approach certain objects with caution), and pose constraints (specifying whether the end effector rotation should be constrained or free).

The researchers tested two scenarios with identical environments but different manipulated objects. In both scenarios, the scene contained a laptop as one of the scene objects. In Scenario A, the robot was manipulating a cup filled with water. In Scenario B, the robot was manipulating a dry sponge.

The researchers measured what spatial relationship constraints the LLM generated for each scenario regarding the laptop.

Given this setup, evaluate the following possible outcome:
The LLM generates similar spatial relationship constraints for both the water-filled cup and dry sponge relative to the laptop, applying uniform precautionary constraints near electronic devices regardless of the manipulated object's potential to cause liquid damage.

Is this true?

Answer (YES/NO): NO